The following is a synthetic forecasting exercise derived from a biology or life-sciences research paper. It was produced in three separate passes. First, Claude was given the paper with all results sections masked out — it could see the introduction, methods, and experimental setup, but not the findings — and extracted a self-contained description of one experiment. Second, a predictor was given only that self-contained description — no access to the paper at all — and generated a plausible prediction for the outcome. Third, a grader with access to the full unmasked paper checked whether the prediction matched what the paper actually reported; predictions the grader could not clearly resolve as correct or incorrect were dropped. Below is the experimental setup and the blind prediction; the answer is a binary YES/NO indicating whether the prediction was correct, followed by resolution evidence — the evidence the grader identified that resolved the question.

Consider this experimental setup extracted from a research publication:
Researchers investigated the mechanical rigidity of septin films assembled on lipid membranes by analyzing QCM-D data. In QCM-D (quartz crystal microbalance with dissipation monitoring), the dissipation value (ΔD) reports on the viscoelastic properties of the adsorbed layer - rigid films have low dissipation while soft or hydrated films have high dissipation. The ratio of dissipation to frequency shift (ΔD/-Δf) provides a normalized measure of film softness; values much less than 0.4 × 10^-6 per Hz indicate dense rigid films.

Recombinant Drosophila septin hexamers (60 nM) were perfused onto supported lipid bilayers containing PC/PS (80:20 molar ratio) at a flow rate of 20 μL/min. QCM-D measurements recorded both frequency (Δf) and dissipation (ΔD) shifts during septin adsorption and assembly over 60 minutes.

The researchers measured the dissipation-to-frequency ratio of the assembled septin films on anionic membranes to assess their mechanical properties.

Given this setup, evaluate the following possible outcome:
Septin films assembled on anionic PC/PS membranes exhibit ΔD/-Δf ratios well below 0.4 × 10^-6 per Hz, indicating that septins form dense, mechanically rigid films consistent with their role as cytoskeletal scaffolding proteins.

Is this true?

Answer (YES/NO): NO